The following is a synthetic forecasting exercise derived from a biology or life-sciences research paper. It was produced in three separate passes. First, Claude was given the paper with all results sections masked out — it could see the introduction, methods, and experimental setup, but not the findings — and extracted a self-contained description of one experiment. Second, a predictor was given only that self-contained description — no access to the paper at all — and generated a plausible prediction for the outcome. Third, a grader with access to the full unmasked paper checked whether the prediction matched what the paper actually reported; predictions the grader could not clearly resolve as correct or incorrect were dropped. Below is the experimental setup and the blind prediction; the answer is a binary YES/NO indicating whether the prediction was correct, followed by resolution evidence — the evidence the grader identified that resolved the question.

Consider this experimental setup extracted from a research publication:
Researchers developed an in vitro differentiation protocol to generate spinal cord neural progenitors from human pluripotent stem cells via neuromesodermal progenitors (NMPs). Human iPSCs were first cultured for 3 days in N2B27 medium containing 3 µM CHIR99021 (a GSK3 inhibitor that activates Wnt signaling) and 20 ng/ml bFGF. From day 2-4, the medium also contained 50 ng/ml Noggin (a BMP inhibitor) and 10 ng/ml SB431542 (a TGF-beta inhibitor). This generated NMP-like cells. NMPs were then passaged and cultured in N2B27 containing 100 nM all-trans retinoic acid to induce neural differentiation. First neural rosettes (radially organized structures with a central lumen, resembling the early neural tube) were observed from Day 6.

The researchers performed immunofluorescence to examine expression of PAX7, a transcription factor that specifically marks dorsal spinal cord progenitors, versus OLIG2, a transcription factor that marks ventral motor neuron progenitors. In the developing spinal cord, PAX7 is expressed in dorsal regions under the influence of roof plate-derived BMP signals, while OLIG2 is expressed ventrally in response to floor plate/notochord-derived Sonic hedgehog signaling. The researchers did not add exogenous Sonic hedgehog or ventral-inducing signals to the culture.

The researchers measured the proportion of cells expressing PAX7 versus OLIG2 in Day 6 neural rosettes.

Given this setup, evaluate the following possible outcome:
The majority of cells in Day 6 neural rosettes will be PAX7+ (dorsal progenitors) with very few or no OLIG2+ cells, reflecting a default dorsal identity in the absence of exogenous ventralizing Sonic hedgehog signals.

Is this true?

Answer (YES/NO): YES